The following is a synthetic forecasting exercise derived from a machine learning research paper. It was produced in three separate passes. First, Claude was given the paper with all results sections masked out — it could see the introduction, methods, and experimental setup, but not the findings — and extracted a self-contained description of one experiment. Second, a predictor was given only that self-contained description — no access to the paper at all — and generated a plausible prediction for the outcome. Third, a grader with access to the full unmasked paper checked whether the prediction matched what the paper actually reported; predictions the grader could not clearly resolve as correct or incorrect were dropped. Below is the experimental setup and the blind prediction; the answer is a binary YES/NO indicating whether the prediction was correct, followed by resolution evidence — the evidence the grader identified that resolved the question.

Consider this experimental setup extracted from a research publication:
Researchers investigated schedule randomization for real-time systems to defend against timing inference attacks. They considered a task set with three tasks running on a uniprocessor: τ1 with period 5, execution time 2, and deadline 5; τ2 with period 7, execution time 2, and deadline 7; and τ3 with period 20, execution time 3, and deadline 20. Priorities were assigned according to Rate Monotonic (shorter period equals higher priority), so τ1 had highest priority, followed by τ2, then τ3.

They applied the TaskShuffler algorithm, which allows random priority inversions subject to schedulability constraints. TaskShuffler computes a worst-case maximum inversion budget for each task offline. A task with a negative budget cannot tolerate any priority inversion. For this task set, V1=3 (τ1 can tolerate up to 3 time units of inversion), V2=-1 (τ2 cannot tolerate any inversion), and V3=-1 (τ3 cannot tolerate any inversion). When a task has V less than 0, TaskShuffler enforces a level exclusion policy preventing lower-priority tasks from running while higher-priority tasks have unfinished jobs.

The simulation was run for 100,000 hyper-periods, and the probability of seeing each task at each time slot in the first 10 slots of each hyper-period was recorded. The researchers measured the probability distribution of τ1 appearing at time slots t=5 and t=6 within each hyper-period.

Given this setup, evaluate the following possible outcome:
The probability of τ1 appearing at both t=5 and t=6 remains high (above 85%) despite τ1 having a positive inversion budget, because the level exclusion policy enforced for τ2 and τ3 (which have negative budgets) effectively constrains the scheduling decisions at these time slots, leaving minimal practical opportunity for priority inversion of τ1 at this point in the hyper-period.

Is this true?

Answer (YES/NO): YES